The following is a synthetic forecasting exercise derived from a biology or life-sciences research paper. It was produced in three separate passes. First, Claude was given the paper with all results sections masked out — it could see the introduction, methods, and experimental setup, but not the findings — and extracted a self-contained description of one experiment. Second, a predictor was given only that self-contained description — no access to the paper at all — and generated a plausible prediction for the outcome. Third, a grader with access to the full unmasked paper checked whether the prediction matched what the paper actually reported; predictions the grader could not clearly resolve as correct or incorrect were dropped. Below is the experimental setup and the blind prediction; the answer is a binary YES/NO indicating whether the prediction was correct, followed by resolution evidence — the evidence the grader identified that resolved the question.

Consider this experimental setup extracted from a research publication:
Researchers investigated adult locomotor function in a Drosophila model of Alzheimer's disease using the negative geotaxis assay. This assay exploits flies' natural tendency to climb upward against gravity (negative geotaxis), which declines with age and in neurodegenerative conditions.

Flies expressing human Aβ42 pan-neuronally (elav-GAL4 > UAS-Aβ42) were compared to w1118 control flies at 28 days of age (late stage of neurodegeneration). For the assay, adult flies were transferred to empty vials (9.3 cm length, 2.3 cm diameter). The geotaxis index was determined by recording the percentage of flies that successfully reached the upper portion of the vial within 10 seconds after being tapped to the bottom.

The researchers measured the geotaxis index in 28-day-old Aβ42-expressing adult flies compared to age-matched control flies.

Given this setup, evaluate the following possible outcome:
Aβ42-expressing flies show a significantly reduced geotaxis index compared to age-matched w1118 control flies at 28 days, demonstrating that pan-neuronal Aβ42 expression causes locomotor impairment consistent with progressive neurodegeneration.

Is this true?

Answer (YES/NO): YES